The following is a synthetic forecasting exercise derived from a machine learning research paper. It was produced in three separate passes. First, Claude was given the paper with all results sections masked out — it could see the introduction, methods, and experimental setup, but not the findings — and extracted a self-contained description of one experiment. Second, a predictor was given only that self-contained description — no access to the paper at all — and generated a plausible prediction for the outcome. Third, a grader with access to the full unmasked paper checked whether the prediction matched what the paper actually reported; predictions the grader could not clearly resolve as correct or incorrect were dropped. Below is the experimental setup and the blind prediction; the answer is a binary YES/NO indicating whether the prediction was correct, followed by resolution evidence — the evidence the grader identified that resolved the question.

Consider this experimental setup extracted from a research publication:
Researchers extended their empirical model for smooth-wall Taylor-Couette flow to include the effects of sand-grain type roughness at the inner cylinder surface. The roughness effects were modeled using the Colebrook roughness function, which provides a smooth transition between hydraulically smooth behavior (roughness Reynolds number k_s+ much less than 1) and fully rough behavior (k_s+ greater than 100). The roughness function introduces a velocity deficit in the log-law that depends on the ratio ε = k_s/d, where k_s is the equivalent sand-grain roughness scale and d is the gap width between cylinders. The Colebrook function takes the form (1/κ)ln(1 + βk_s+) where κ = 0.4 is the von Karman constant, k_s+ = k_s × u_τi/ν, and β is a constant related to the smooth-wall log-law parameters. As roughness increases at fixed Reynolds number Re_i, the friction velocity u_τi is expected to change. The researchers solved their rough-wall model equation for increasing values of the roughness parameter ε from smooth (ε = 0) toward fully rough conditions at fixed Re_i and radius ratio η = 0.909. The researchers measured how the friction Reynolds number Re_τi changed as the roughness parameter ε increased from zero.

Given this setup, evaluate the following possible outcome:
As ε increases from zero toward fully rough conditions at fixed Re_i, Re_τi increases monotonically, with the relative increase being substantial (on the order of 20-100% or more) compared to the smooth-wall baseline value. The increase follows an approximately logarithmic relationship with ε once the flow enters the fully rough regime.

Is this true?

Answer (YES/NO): NO